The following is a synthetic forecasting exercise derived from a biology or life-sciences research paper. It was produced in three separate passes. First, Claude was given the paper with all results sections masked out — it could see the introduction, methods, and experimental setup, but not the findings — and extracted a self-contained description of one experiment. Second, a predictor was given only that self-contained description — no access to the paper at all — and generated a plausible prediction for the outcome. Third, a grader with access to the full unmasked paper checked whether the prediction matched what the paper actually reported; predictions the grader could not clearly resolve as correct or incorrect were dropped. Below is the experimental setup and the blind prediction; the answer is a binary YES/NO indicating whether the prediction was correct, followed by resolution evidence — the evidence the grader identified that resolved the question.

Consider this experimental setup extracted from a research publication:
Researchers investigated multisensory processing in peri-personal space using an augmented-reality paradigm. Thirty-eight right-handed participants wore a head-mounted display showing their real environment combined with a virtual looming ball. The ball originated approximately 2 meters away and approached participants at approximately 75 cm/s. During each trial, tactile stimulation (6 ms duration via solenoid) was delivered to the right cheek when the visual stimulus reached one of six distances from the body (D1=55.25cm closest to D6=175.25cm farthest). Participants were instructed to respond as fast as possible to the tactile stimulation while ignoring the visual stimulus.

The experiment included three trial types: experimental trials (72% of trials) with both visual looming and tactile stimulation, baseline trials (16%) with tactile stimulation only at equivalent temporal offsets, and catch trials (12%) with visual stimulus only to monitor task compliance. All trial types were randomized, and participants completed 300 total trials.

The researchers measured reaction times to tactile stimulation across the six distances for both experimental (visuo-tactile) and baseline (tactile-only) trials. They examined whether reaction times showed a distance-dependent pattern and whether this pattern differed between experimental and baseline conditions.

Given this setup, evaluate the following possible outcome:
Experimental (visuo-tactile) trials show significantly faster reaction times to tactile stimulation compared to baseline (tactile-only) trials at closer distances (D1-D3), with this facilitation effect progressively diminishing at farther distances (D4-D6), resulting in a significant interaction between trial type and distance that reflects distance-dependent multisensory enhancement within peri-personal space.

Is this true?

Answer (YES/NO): YES